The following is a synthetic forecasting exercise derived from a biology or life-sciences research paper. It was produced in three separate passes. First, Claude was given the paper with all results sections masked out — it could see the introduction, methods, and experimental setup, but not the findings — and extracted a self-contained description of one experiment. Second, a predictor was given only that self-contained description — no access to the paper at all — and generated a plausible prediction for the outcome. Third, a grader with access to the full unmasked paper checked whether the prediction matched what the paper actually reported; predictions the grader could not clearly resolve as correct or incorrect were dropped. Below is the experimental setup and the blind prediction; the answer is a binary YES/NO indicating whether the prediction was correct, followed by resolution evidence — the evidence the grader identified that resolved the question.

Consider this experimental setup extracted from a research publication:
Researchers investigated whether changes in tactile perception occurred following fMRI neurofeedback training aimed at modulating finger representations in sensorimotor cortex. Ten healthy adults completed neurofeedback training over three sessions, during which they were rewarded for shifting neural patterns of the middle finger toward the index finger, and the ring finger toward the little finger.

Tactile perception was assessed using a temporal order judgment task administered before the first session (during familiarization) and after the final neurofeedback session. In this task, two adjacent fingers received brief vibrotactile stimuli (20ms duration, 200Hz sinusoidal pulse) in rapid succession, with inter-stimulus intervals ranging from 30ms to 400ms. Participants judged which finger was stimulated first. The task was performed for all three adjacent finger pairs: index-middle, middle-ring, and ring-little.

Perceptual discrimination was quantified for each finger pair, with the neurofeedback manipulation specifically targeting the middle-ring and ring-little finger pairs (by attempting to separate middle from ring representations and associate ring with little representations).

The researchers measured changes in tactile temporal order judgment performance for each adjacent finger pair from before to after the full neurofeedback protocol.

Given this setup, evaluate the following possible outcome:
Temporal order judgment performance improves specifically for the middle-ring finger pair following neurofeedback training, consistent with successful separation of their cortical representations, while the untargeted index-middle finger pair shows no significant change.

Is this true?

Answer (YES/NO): NO